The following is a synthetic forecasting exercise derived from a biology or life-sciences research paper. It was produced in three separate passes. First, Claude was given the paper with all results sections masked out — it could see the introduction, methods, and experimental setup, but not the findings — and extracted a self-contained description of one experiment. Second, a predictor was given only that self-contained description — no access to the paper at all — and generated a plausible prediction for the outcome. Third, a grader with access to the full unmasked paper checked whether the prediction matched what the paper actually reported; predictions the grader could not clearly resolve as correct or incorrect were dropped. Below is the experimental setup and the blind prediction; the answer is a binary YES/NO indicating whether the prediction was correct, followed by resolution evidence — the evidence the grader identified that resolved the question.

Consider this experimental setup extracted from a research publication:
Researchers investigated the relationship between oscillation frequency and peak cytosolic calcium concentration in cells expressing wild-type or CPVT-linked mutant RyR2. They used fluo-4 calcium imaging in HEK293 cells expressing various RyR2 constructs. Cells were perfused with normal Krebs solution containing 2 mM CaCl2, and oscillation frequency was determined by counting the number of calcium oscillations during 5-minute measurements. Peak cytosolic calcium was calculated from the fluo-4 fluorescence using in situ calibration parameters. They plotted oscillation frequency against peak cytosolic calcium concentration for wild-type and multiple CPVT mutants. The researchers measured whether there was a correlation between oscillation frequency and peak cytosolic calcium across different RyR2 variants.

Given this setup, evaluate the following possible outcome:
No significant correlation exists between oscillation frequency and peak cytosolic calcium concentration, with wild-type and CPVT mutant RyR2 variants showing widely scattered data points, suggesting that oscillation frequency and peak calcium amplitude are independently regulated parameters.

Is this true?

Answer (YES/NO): NO